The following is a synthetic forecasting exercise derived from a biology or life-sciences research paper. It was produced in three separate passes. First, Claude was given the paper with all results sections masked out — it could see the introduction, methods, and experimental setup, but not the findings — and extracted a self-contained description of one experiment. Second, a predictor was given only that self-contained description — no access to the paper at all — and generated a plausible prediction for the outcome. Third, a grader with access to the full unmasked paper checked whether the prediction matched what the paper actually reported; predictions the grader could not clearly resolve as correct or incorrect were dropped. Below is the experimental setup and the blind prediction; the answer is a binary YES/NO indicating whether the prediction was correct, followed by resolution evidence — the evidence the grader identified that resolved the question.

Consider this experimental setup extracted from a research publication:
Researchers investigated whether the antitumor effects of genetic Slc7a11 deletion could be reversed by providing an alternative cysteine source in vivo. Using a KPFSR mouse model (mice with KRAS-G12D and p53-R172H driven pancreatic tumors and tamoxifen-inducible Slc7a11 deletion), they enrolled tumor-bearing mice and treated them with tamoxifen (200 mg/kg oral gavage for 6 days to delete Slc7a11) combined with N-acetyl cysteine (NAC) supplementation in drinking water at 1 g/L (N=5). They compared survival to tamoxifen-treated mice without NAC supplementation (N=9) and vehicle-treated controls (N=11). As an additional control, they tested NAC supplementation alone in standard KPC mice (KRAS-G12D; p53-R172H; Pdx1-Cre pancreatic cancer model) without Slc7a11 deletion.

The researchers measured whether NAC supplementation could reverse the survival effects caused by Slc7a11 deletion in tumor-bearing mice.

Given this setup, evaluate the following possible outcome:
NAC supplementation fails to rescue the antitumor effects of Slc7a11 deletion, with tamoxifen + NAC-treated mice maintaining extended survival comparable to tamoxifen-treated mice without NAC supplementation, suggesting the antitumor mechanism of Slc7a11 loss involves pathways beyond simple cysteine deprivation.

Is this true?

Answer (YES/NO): NO